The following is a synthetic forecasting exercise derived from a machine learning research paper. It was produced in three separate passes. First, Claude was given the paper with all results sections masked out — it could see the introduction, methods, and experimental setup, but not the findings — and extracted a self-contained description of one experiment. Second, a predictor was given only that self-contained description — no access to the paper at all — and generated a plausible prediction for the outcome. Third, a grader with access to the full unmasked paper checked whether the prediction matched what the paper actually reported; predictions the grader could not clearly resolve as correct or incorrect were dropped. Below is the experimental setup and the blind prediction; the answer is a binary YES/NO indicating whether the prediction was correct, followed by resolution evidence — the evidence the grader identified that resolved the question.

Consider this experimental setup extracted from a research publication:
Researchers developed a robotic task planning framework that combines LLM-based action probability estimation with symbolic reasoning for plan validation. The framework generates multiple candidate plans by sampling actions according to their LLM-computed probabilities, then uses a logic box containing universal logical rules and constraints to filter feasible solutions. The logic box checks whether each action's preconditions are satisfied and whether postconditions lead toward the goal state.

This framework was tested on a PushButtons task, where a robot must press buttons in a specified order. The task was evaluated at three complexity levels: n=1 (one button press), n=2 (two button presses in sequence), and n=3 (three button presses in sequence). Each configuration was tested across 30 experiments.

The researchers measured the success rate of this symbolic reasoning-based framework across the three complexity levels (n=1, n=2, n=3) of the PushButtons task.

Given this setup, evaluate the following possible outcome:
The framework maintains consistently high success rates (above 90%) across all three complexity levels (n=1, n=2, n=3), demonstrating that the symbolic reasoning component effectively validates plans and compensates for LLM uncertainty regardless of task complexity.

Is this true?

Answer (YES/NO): NO